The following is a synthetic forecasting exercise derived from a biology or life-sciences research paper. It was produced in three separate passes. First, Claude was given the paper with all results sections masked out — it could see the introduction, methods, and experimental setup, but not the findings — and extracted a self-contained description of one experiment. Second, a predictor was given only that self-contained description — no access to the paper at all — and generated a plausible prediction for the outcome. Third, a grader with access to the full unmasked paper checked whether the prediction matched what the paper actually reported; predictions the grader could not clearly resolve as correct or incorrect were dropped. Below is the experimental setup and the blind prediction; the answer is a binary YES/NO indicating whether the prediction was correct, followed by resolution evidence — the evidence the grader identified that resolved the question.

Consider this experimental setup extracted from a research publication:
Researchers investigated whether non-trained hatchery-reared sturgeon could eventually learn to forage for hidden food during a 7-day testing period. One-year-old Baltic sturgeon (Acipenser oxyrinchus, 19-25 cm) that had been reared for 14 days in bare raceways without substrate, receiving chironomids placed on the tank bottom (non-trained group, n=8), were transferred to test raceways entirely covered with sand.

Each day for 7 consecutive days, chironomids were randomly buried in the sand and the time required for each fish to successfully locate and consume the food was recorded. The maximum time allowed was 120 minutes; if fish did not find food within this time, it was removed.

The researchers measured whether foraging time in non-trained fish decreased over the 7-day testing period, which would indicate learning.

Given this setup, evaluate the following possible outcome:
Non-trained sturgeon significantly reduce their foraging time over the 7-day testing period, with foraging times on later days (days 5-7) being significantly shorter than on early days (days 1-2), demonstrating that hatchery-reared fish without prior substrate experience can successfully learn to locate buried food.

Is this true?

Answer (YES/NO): YES